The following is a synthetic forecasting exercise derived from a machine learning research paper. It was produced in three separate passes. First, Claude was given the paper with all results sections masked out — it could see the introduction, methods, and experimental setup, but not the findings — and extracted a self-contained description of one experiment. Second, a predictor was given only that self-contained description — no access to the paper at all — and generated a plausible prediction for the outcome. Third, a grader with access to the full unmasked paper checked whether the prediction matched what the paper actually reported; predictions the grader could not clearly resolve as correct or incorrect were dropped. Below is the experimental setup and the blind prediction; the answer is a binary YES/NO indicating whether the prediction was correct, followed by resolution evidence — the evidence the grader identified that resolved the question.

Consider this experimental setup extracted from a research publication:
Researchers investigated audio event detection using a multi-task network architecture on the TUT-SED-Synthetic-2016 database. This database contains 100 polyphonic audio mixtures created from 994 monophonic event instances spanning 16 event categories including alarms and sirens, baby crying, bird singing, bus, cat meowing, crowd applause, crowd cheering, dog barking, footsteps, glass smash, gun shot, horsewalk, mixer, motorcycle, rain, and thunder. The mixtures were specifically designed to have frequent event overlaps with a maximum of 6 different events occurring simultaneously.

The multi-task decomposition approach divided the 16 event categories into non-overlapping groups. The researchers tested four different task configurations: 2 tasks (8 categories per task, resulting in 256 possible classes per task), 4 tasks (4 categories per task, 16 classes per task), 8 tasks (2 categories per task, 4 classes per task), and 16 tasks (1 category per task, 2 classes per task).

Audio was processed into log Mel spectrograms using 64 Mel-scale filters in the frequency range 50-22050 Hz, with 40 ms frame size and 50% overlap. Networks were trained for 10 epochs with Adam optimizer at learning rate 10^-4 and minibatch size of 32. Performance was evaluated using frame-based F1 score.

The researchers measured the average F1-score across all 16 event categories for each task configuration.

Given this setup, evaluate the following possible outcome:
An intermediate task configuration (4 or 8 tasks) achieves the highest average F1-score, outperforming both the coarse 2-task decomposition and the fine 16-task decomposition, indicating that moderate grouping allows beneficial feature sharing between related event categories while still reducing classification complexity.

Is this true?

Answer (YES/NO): NO